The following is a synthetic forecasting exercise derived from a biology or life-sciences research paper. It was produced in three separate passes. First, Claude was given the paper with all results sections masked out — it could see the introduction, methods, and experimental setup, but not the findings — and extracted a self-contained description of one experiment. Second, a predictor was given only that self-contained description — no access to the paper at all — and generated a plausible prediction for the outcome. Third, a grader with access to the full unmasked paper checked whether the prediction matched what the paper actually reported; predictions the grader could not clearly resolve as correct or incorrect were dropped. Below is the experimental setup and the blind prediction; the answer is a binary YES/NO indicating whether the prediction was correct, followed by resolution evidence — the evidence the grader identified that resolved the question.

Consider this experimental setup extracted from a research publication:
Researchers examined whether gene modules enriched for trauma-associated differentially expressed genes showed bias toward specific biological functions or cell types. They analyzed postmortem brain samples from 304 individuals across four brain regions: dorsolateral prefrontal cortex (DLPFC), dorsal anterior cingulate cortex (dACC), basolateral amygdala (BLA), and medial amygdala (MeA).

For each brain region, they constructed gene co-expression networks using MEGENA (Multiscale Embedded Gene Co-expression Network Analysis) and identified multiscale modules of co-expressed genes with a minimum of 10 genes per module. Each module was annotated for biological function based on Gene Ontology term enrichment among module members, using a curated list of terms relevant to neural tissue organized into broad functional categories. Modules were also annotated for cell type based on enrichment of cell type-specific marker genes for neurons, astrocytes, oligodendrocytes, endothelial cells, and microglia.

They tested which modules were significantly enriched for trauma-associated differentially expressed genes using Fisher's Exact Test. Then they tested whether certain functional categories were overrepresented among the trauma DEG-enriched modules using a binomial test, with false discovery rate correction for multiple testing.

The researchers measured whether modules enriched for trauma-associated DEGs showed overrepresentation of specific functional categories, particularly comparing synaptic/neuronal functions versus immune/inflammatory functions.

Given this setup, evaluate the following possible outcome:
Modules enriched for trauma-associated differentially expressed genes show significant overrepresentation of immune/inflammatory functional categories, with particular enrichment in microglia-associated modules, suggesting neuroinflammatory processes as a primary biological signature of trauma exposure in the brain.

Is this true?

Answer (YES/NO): NO